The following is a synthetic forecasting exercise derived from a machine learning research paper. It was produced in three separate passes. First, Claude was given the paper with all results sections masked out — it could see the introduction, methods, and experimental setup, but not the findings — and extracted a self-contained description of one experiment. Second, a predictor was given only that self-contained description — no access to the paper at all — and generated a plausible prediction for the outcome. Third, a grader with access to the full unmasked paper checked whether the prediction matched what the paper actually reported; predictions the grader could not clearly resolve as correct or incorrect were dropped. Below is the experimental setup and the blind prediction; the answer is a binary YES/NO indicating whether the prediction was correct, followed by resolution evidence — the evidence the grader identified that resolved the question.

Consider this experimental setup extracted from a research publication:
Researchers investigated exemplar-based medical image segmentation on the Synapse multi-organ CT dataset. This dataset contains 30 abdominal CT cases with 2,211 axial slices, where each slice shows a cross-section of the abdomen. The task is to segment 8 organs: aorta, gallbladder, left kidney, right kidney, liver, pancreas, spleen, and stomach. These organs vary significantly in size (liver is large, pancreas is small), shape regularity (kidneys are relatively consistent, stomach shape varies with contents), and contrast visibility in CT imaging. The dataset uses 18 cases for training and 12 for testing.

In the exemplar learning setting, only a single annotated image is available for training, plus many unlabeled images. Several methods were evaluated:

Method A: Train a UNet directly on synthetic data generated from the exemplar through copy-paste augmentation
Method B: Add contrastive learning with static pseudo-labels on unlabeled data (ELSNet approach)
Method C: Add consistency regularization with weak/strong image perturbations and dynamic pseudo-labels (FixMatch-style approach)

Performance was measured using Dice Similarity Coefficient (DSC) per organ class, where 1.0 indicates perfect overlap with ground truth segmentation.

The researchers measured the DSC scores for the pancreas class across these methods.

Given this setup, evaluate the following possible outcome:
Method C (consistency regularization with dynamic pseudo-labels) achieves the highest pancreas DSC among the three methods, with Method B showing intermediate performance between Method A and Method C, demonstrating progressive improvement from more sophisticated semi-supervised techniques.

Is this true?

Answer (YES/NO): NO